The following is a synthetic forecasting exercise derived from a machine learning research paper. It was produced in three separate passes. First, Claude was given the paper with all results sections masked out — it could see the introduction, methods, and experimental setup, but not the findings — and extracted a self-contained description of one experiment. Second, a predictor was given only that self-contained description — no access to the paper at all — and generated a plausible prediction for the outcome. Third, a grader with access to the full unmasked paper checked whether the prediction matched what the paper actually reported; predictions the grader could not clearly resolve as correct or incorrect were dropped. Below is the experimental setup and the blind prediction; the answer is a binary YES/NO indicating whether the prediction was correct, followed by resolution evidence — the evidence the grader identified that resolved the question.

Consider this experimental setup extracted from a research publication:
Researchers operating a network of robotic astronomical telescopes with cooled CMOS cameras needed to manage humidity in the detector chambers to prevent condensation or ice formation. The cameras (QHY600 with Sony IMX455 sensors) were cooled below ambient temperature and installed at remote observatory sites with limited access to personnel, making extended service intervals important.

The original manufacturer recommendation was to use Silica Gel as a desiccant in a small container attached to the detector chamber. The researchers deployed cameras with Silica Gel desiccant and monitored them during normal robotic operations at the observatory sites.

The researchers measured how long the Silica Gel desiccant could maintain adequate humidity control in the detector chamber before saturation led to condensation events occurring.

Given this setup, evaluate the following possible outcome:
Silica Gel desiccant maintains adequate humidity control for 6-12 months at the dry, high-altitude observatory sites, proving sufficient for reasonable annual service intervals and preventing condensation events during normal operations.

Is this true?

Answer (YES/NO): NO